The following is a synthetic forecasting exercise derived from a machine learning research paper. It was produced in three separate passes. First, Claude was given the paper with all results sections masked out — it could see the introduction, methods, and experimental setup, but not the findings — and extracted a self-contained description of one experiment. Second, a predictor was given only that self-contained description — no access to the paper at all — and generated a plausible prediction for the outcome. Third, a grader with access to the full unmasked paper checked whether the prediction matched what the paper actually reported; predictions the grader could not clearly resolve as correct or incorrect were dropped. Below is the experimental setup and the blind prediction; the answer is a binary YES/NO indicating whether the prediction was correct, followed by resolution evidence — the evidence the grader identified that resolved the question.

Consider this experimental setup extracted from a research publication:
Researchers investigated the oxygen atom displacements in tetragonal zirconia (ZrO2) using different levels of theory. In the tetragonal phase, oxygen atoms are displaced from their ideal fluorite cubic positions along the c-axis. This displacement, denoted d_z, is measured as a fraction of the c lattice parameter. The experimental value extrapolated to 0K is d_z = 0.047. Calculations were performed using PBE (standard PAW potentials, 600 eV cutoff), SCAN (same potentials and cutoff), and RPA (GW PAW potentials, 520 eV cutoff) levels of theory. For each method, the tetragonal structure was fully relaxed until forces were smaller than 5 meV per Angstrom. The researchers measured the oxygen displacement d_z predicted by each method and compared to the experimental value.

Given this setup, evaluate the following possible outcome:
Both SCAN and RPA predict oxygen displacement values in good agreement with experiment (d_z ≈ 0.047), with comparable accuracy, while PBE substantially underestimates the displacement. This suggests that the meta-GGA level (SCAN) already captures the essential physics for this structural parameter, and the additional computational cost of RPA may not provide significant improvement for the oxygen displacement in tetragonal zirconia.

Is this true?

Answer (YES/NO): NO